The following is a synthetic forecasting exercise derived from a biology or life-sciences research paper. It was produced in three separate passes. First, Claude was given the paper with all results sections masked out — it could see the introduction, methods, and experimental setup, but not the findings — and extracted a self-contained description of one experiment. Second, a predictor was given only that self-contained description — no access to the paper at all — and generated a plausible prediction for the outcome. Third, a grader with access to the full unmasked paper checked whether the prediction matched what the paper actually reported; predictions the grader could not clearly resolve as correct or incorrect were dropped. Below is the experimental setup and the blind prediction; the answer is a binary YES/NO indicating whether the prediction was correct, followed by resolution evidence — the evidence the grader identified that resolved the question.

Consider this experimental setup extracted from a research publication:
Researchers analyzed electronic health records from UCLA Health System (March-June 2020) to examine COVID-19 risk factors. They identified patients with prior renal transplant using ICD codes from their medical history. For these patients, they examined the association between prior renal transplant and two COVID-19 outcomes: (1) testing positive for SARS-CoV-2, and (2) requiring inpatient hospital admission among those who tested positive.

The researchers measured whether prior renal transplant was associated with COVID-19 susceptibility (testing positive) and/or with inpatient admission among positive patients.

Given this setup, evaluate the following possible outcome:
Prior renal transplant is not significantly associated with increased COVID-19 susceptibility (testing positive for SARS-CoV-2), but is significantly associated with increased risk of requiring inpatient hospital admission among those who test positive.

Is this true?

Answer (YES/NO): YES